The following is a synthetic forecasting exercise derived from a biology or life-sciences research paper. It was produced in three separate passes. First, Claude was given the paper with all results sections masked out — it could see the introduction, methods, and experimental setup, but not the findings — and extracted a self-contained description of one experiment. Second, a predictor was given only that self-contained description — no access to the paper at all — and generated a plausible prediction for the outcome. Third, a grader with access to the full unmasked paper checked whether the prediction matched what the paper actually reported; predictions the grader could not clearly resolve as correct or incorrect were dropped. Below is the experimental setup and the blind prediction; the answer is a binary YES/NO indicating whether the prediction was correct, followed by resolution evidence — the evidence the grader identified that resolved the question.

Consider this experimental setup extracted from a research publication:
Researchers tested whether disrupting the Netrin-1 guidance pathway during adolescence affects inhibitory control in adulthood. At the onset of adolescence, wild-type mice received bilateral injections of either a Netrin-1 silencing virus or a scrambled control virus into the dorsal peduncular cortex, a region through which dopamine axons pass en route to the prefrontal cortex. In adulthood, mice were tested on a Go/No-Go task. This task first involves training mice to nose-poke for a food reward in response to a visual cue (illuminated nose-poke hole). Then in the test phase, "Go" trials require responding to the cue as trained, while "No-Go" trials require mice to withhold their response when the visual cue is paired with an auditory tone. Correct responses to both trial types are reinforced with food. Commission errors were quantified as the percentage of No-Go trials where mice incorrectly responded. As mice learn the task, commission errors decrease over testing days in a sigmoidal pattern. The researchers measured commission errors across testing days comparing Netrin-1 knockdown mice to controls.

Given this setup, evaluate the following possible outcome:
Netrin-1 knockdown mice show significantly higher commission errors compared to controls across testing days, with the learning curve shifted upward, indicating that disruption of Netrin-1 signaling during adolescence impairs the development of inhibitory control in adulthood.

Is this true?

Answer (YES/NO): NO